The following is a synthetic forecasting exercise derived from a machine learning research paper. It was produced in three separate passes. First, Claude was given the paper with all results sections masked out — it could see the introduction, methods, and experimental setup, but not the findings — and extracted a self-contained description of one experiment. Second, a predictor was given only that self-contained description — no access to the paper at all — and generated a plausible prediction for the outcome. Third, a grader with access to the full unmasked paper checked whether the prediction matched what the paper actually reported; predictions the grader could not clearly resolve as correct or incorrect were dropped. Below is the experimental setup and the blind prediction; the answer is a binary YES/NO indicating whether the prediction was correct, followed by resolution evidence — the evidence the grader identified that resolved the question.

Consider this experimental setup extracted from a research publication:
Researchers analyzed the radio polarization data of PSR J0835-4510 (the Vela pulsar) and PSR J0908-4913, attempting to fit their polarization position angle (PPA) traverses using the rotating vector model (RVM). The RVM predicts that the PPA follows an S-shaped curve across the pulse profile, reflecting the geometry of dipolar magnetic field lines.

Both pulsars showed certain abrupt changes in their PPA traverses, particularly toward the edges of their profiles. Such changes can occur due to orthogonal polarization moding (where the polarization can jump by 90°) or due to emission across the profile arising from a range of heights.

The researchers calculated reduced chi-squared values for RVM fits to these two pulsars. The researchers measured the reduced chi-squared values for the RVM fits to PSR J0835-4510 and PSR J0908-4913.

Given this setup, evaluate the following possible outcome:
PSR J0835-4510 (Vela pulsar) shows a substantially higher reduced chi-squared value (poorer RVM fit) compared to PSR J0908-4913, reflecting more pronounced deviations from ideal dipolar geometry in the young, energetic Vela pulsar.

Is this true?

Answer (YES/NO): NO